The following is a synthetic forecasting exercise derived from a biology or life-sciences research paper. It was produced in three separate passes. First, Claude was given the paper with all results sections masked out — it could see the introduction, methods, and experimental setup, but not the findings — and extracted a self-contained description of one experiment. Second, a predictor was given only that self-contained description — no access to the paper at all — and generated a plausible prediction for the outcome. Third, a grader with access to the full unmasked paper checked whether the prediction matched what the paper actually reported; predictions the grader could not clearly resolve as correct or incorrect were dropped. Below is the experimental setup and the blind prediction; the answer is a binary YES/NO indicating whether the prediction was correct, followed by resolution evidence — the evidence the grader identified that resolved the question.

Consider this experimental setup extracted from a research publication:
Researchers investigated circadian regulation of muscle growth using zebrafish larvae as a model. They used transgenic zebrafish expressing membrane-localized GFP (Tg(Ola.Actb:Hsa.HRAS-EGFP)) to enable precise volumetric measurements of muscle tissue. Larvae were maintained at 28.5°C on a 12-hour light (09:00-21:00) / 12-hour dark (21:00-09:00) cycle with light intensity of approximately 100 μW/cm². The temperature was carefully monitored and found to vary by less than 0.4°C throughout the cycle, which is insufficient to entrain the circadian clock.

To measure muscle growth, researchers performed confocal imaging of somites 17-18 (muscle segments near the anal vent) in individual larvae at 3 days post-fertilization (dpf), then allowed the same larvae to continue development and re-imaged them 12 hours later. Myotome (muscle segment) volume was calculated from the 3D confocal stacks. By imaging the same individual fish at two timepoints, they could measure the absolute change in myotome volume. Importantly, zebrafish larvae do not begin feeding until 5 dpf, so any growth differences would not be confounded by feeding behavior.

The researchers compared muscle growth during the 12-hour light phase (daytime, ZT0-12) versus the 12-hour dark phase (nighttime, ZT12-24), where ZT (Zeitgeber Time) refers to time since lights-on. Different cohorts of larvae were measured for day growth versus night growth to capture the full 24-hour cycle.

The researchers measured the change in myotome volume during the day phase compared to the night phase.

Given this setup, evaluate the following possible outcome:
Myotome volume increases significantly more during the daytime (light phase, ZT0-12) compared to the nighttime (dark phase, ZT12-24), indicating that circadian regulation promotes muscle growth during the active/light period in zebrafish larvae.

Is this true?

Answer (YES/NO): YES